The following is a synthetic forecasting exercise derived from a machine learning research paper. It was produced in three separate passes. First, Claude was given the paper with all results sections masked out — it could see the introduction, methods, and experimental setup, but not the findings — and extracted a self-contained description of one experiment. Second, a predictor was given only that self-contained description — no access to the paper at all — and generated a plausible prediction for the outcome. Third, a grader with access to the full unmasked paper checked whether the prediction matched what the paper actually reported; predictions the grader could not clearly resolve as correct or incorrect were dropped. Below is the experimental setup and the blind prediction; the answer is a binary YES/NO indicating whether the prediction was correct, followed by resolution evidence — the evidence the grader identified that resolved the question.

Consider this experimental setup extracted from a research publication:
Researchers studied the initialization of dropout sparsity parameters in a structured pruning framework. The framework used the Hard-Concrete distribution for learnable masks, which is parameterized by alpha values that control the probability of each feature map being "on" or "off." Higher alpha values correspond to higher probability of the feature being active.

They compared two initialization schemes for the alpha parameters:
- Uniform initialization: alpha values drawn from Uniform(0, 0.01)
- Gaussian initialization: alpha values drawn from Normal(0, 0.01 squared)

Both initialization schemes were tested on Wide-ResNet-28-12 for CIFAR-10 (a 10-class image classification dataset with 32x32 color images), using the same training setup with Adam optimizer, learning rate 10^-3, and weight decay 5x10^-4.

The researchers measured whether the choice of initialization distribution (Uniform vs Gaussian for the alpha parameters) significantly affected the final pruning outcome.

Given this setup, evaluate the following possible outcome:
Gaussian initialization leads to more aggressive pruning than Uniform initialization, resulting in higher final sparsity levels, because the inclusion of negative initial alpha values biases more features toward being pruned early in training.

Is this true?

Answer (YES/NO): NO